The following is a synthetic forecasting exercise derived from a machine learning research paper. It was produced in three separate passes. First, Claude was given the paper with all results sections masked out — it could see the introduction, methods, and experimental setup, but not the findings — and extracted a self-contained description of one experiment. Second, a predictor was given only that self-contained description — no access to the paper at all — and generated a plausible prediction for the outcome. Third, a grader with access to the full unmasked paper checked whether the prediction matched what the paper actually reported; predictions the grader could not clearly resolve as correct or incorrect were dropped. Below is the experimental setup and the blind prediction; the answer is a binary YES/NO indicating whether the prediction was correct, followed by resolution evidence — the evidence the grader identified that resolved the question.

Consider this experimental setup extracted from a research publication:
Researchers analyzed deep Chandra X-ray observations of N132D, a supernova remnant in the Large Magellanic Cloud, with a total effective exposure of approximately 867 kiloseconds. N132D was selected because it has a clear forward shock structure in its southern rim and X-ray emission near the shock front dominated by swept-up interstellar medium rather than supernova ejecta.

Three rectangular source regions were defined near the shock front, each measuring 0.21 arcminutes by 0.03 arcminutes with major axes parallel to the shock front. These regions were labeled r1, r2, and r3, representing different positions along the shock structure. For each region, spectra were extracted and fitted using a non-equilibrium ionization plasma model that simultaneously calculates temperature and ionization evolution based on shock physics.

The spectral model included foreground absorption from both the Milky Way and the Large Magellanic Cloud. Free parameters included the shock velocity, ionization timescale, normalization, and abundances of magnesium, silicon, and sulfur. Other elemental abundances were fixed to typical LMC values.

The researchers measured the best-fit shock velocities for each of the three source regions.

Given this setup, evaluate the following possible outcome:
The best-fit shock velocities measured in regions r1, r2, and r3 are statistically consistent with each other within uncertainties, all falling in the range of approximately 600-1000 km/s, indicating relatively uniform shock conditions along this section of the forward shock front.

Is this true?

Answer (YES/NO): NO